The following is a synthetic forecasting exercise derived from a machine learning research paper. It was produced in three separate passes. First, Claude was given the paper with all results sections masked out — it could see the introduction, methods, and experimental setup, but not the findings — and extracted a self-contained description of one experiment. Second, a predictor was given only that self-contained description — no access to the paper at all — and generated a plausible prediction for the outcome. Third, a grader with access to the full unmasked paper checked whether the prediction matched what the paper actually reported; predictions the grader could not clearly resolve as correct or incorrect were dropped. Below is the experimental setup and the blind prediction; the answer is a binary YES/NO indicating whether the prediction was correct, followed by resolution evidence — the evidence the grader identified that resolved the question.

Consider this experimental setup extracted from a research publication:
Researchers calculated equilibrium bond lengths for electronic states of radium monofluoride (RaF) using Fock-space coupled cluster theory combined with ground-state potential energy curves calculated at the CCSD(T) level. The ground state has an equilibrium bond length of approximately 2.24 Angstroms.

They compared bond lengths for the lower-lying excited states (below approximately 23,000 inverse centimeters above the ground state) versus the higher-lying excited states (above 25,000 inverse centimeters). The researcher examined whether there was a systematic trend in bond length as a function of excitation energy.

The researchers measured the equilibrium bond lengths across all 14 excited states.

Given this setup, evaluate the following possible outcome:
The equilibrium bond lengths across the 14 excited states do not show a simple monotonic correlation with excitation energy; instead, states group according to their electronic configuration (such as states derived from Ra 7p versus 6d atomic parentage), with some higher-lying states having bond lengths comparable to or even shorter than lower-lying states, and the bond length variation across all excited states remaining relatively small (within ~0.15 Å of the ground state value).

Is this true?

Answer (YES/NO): YES